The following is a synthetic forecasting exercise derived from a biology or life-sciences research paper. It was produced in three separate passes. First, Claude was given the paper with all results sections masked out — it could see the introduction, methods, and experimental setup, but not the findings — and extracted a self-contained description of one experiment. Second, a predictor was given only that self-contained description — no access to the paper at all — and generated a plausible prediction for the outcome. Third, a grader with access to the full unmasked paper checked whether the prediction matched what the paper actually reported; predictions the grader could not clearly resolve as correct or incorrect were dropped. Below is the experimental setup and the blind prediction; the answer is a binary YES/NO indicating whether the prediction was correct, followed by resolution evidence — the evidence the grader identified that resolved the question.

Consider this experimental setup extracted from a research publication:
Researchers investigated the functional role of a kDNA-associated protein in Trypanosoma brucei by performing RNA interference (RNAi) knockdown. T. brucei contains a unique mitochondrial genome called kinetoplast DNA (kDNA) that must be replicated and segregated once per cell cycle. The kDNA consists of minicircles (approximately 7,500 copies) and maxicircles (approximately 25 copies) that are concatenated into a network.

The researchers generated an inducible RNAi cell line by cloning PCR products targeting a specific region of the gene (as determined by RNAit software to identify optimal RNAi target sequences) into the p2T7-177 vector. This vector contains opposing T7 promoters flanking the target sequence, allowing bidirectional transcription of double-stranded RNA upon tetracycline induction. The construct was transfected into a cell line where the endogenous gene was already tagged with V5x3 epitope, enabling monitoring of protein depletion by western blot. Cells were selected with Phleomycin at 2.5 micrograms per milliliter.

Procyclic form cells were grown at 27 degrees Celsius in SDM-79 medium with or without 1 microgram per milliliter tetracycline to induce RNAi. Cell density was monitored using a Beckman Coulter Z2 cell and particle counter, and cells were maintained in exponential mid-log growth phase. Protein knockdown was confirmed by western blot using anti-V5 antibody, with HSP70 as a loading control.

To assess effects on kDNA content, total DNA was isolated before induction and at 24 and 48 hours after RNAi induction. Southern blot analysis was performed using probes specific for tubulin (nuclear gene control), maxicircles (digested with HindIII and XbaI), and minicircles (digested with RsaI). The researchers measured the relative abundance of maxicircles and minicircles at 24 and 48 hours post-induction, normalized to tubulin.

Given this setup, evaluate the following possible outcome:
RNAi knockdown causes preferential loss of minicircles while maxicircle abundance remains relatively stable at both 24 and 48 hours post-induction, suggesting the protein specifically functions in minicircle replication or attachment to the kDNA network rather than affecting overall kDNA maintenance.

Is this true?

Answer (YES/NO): NO